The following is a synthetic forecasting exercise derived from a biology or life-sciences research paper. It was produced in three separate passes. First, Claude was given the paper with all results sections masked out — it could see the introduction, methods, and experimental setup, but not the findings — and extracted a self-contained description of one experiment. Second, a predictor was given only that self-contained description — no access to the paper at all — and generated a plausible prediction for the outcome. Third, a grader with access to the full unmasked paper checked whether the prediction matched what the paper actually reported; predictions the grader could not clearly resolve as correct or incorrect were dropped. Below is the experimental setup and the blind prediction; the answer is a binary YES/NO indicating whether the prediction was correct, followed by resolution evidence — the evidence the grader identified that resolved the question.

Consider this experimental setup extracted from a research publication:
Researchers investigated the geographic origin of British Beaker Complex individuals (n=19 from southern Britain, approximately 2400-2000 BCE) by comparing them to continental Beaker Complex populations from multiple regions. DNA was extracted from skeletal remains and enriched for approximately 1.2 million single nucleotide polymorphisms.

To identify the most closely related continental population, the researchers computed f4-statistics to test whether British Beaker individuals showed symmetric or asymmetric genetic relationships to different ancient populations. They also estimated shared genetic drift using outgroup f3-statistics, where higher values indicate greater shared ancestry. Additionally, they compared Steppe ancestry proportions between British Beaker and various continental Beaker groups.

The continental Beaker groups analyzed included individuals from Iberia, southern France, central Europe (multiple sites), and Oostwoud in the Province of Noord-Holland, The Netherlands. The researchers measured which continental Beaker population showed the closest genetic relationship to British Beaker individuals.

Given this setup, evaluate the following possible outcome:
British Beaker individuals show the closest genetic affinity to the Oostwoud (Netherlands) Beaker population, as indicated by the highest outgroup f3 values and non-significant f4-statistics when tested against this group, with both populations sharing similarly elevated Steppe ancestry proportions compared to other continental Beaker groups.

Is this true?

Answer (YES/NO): YES